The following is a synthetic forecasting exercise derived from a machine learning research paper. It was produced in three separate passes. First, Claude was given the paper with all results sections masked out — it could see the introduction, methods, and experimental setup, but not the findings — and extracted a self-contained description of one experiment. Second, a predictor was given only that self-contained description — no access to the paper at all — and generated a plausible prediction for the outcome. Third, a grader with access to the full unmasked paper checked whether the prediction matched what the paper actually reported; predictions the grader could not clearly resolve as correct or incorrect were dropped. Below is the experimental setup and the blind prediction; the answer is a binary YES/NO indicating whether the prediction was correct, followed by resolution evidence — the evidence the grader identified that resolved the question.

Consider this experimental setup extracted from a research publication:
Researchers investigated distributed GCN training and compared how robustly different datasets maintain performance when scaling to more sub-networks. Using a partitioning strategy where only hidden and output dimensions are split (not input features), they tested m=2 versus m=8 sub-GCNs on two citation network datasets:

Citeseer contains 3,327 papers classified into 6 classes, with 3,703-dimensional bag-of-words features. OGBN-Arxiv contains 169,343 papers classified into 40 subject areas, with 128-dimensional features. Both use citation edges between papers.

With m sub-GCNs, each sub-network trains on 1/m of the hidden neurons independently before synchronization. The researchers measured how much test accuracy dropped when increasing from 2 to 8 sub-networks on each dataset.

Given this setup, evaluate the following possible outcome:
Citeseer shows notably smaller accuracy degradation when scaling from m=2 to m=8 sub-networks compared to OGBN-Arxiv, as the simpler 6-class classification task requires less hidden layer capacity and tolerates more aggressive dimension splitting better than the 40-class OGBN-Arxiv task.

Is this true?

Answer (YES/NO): YES